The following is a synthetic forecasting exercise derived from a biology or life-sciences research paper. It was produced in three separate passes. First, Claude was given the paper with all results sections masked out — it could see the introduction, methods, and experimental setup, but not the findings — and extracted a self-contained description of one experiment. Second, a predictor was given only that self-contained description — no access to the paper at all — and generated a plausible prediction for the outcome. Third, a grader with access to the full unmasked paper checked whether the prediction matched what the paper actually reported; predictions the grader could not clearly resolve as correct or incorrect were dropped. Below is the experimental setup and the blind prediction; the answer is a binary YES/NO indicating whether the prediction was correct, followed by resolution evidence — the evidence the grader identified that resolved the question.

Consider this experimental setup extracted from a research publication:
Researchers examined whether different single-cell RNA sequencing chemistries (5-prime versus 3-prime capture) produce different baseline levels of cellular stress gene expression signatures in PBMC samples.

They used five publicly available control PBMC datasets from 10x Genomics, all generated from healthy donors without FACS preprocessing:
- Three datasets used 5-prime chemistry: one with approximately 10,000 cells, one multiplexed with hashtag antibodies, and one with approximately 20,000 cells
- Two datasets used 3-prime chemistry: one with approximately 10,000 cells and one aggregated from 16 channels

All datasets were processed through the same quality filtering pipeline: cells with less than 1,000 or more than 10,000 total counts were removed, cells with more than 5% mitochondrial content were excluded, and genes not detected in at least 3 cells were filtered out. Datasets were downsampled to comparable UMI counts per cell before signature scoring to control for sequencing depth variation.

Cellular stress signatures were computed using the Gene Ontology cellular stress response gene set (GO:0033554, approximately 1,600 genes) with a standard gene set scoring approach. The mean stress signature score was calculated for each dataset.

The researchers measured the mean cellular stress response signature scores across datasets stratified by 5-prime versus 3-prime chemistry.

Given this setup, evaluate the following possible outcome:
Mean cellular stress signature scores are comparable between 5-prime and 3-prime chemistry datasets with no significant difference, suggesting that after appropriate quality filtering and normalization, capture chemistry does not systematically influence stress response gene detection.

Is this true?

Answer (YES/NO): NO